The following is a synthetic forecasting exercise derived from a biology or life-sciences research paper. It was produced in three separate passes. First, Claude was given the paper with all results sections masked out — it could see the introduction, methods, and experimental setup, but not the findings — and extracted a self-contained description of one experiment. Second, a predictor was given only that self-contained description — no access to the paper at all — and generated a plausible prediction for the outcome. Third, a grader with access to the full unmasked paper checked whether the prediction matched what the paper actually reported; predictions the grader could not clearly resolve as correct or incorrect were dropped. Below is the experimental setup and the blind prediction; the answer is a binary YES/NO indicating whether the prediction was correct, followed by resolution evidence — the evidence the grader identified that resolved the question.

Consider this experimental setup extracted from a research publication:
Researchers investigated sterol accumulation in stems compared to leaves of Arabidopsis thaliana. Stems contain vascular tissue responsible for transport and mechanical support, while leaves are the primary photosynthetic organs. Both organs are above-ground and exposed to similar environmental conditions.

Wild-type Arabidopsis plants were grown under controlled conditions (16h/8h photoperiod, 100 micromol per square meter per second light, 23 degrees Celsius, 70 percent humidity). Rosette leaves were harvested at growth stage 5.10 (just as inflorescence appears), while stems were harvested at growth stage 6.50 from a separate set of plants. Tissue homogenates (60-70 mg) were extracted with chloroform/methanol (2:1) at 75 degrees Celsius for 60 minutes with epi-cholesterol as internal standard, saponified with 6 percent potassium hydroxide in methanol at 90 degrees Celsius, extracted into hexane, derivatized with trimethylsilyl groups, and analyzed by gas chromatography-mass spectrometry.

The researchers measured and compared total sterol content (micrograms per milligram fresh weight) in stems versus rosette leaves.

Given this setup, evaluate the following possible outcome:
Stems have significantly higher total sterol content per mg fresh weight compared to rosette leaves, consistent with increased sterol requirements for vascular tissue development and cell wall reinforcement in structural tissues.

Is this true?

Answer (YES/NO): YES